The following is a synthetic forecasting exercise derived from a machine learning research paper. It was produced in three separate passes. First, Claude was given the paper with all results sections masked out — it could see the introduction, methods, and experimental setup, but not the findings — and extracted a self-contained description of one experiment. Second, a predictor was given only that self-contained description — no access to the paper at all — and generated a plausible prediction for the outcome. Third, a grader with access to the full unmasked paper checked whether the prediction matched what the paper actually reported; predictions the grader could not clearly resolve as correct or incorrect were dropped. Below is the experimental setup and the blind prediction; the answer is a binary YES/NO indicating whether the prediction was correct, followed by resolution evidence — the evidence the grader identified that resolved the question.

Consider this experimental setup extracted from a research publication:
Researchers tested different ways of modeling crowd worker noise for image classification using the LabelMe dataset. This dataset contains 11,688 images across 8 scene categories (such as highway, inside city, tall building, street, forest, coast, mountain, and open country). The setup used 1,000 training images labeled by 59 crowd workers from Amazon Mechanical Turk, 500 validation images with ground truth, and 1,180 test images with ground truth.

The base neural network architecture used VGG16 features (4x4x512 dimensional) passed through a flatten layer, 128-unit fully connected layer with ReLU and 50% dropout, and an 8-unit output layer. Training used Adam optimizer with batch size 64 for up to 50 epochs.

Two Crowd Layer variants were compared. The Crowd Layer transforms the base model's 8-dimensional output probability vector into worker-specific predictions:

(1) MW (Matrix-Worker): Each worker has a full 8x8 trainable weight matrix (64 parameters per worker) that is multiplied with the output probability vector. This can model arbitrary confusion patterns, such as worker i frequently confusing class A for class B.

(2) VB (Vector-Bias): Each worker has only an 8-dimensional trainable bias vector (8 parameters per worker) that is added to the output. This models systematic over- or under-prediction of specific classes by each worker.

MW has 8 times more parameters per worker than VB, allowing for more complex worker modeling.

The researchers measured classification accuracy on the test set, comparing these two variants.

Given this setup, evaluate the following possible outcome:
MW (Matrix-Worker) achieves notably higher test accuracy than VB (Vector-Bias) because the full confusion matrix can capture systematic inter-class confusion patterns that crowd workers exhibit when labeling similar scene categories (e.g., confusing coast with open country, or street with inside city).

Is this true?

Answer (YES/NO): NO